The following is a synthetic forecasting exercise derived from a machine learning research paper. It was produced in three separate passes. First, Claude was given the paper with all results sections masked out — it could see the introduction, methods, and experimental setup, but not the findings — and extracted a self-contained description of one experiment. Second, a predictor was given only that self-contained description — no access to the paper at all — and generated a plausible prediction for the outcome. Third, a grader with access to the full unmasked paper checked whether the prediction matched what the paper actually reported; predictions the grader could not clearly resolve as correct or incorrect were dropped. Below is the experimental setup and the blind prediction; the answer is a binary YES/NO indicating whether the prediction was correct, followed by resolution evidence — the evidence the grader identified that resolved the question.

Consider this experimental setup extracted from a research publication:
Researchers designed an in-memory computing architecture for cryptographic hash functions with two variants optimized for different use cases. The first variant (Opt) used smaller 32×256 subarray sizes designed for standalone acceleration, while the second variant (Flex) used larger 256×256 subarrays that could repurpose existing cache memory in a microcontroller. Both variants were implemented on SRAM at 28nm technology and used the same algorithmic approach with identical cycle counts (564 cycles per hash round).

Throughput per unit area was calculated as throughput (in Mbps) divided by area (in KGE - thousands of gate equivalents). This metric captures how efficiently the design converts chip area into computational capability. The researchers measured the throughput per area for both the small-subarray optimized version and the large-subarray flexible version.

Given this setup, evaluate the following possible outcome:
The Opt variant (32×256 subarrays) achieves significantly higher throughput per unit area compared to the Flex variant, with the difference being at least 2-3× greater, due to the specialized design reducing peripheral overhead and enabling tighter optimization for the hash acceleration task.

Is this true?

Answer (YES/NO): YES